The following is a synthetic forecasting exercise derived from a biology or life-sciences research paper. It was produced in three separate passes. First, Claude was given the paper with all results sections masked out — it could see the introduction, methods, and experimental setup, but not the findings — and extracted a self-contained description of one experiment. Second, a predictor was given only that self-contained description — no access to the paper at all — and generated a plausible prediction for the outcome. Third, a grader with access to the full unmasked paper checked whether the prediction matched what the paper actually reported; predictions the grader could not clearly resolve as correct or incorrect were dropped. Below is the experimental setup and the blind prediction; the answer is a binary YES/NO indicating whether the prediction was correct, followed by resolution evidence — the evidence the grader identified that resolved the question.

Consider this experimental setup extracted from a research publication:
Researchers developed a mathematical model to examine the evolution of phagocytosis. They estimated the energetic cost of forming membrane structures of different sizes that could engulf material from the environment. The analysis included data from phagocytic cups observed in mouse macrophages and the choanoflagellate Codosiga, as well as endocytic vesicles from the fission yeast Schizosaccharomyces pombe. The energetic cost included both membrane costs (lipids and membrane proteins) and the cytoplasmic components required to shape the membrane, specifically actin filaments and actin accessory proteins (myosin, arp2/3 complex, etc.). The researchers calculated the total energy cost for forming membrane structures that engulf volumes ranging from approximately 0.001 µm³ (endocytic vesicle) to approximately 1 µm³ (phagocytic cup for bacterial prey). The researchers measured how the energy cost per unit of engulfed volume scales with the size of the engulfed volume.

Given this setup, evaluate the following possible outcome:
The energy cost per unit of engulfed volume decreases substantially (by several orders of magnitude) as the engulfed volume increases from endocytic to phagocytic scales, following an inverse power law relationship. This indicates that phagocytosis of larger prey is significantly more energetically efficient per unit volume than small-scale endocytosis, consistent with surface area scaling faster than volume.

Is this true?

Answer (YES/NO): NO